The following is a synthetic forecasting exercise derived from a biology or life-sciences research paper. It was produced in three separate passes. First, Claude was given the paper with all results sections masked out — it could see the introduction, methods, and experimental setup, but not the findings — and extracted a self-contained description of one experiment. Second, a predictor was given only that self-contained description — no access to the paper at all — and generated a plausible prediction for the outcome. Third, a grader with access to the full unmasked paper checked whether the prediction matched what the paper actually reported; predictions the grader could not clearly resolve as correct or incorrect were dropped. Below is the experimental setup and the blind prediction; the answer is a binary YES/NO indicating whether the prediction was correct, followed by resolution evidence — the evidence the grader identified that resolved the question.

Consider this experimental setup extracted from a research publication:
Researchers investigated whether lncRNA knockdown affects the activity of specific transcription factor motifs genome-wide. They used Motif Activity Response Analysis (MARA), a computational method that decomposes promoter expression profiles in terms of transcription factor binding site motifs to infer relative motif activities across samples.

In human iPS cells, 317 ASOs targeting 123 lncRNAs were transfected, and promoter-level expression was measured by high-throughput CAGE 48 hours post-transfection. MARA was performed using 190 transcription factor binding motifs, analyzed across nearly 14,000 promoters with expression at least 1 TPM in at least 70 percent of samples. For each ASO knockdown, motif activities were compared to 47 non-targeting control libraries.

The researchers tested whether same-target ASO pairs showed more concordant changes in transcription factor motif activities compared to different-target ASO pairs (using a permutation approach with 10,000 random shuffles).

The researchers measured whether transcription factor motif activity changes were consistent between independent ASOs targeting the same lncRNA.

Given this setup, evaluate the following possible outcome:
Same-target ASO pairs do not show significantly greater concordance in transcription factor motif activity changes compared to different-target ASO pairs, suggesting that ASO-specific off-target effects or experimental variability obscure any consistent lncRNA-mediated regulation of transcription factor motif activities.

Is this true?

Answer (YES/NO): NO